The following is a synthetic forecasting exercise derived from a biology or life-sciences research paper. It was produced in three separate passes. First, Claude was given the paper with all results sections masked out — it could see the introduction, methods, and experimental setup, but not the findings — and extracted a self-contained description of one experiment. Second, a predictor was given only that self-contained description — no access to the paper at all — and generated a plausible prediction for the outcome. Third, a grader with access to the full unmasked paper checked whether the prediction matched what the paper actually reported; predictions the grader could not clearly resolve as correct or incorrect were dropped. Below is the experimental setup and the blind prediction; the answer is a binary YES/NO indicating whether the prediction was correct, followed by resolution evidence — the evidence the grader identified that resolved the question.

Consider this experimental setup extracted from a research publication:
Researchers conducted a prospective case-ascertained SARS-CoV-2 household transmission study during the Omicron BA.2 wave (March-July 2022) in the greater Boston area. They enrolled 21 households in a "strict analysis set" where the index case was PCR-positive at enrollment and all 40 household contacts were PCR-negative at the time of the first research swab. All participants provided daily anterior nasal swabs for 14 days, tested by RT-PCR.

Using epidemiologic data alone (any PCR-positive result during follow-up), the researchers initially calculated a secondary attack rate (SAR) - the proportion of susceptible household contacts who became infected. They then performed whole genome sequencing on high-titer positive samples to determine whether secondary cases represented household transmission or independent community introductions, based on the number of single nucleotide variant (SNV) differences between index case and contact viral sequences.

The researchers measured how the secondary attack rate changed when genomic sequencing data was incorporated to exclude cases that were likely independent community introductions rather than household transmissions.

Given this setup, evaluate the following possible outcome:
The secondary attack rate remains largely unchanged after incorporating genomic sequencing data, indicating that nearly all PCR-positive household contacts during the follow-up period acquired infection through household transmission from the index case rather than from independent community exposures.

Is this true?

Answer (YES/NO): NO